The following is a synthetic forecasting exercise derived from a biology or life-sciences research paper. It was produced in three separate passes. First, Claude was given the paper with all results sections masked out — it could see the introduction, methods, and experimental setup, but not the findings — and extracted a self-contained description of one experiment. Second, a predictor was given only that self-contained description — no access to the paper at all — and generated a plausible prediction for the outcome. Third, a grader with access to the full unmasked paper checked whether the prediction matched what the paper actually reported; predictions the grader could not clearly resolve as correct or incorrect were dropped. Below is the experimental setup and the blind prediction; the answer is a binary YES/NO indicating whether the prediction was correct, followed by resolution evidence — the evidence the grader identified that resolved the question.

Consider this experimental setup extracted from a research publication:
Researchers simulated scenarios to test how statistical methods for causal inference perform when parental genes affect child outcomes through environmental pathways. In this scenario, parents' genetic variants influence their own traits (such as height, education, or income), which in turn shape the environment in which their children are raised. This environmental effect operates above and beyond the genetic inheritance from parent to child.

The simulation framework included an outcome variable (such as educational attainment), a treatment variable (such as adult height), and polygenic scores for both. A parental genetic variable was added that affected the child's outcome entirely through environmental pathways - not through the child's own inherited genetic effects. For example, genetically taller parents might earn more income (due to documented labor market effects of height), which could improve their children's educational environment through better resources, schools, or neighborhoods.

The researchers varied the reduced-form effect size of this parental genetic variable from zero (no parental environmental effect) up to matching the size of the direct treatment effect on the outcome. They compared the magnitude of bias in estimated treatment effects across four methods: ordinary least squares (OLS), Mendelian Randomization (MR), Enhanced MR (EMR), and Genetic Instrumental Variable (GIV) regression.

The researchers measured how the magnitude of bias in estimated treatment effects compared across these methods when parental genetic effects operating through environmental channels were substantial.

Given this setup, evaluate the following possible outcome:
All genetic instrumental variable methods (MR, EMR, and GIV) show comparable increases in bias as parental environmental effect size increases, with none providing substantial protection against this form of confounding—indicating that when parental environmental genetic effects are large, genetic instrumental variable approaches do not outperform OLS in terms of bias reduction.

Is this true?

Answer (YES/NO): NO